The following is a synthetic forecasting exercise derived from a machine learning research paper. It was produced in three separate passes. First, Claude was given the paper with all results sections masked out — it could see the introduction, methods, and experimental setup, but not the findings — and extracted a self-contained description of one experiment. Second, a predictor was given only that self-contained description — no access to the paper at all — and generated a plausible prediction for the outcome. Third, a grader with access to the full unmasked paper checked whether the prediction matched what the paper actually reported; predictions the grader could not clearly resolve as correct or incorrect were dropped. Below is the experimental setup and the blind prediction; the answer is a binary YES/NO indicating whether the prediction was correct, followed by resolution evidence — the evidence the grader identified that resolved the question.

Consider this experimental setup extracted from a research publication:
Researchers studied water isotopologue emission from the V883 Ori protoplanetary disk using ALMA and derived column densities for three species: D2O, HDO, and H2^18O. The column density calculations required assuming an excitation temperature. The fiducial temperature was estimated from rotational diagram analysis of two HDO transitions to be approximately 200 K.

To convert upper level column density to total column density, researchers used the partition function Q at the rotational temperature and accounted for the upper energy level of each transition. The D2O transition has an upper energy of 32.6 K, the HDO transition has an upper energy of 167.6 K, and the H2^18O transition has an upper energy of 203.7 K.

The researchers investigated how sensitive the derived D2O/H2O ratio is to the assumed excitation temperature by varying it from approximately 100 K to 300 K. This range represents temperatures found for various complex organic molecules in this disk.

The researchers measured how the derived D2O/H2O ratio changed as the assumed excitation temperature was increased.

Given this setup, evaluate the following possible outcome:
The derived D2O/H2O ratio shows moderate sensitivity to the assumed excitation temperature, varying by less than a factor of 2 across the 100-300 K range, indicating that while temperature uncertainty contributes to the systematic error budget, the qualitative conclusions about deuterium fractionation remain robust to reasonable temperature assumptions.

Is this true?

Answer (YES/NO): NO